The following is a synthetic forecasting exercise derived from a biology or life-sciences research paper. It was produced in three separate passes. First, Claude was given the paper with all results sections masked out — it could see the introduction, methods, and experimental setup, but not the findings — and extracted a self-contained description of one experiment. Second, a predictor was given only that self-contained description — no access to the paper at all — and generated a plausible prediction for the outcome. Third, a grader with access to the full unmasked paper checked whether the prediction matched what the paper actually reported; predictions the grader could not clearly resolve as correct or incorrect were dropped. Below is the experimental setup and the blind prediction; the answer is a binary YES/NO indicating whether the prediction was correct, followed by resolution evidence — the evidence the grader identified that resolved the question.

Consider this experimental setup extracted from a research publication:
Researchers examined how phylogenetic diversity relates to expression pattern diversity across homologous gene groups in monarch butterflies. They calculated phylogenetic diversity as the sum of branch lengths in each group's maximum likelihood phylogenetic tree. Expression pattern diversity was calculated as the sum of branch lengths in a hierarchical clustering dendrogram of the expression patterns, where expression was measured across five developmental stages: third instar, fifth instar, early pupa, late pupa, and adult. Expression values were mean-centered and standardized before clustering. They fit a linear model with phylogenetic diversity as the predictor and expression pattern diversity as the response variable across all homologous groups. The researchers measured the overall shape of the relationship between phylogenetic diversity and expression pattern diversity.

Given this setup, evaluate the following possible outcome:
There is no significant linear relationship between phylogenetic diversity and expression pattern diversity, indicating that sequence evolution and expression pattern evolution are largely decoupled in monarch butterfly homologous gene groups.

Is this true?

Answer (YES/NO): NO